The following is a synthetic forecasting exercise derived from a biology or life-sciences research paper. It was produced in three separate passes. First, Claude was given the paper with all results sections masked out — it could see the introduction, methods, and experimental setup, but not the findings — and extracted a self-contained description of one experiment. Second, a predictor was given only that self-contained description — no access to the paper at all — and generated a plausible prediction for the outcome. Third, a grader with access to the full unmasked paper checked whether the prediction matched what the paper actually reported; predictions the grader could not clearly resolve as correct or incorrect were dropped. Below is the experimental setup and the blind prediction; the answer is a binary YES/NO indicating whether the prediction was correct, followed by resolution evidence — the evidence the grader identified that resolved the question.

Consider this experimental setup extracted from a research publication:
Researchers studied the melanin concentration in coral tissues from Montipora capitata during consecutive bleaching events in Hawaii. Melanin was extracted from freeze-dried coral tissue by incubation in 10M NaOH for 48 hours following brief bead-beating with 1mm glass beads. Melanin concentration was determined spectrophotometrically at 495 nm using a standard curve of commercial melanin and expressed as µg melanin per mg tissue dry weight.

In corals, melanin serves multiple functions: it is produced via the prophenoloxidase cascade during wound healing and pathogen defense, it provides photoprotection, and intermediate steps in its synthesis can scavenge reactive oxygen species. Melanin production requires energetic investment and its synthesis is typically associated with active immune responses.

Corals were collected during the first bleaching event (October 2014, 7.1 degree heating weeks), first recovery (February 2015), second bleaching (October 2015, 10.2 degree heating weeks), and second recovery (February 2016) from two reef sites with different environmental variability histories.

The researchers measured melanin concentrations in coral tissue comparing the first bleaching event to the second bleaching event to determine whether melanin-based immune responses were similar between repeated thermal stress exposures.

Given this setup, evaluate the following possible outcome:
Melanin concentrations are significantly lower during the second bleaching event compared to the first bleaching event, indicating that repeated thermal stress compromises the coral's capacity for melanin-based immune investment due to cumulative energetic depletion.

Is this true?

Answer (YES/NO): NO